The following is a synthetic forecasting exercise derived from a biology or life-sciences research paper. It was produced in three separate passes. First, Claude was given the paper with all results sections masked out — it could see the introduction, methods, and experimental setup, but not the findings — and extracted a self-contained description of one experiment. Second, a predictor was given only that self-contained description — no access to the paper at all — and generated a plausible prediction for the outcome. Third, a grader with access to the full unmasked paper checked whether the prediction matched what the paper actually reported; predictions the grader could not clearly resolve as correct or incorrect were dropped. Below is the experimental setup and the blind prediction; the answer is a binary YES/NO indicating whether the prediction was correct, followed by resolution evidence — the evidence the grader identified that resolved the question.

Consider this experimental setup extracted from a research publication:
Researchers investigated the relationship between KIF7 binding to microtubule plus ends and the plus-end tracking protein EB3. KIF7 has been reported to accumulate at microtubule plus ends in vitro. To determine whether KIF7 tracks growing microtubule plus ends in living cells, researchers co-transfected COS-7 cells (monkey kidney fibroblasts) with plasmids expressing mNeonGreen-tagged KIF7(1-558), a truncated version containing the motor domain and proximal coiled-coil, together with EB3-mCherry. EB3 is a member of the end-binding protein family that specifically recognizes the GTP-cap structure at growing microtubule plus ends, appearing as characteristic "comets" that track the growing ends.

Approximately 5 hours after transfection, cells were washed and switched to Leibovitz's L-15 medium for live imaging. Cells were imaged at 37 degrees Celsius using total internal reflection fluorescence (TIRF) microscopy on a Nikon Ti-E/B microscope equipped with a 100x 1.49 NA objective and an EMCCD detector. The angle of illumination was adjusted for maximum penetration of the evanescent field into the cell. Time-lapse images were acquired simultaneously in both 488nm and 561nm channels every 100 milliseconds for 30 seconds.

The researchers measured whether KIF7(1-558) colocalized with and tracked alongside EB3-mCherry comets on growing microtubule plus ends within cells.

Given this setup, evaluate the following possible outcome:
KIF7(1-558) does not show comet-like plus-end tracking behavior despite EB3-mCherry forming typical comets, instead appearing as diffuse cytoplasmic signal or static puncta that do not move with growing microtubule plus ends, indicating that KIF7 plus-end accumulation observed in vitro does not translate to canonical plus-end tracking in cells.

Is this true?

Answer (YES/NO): NO